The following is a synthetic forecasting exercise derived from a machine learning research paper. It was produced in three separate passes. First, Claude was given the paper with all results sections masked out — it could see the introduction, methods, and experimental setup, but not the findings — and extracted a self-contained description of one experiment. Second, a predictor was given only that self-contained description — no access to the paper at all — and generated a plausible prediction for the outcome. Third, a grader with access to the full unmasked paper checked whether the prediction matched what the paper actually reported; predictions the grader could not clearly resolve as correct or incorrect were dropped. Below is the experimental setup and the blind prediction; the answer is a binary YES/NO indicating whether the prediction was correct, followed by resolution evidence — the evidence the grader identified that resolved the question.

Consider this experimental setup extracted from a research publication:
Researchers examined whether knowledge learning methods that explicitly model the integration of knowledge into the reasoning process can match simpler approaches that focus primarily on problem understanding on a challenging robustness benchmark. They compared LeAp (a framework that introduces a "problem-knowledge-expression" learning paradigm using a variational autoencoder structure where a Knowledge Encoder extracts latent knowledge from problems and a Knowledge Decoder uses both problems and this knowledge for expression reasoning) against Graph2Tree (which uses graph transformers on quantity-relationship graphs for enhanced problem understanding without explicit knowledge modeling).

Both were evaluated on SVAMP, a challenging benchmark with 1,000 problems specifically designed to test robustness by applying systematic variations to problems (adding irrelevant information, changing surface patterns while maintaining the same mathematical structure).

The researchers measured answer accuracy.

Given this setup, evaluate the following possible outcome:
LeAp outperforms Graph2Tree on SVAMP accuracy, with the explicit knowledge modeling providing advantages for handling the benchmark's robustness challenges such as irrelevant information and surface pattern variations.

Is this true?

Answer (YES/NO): YES